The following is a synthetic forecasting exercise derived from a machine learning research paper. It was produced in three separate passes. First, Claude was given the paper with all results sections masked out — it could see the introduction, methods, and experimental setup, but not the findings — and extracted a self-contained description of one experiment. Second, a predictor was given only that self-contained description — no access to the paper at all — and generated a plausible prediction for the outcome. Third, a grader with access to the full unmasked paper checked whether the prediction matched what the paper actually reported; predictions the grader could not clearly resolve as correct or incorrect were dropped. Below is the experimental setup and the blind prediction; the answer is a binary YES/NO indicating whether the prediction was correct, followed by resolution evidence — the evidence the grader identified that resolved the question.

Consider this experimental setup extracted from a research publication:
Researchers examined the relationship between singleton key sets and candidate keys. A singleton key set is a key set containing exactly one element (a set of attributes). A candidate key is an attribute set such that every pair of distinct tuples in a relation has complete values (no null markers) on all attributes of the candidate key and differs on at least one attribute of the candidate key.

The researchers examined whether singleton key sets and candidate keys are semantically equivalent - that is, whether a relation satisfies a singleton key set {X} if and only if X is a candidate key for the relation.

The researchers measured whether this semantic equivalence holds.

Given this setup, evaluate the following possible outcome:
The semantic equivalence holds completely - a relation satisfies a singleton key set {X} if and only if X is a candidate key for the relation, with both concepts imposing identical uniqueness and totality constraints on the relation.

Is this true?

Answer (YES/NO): YES